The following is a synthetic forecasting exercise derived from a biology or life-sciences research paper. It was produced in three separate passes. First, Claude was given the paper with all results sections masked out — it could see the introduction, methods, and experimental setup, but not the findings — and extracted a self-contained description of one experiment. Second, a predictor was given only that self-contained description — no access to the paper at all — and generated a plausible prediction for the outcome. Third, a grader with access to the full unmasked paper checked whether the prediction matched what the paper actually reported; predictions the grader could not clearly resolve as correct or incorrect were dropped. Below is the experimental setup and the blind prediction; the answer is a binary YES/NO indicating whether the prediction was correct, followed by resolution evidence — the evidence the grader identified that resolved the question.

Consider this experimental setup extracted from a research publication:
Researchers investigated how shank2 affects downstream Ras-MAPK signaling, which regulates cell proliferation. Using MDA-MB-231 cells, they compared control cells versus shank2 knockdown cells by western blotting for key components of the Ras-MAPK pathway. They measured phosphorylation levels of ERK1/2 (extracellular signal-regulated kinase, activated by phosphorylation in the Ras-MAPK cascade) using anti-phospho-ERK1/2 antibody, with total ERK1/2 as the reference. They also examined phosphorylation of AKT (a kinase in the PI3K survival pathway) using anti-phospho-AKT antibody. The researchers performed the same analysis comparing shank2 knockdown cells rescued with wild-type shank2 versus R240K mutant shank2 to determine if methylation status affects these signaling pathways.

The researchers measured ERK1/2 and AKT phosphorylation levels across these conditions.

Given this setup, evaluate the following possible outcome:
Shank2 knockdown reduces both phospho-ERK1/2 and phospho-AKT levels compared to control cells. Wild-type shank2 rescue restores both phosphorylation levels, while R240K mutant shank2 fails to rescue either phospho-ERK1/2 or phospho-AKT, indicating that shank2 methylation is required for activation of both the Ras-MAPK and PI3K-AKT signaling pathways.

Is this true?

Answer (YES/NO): NO